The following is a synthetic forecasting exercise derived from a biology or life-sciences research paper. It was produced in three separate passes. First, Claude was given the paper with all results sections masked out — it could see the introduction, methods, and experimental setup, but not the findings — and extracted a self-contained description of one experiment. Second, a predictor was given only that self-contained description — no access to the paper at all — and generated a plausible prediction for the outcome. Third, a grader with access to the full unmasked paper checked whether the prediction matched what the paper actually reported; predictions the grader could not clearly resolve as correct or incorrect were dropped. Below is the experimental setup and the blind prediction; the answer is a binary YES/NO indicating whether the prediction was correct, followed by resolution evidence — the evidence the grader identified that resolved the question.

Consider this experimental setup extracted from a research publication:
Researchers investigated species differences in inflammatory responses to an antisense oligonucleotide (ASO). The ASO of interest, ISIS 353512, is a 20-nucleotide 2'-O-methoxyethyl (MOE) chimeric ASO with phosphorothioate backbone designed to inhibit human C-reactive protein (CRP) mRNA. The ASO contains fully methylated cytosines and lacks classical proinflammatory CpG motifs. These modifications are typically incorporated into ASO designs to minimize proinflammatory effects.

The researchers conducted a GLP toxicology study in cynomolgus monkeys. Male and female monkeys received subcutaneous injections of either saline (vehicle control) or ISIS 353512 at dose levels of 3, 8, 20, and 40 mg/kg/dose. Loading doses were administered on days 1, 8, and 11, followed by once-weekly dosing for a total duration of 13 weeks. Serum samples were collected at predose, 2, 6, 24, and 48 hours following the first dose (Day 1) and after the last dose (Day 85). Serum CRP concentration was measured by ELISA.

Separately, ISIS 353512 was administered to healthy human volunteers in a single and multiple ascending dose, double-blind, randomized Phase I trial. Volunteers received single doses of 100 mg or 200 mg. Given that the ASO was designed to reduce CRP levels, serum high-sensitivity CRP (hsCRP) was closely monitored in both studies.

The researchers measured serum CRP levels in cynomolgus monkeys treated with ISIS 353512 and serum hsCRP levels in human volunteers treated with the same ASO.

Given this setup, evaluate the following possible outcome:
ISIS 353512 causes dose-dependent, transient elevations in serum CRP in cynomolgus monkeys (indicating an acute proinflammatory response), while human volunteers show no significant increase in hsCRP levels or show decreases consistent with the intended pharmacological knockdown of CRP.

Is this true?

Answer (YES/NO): NO